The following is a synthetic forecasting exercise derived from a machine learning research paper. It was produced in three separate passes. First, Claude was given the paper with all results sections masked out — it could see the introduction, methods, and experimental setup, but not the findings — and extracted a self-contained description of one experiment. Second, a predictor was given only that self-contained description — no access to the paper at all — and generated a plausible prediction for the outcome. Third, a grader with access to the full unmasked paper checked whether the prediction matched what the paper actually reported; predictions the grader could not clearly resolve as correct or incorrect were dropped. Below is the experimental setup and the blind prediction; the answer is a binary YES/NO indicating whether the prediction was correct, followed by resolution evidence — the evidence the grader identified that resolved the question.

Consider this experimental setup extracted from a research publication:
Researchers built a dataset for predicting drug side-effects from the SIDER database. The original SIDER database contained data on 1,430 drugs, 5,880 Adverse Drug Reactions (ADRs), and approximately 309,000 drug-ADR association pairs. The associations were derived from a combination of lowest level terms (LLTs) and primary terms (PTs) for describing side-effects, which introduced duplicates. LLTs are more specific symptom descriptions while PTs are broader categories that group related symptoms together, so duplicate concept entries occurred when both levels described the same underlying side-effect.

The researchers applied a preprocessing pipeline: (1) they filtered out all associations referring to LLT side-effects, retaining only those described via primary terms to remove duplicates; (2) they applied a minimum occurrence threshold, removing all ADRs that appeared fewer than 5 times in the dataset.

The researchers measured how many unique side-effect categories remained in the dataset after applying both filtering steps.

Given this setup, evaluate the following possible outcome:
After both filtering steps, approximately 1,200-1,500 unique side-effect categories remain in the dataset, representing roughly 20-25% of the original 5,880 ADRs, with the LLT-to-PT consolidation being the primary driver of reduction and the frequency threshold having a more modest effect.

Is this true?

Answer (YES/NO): NO